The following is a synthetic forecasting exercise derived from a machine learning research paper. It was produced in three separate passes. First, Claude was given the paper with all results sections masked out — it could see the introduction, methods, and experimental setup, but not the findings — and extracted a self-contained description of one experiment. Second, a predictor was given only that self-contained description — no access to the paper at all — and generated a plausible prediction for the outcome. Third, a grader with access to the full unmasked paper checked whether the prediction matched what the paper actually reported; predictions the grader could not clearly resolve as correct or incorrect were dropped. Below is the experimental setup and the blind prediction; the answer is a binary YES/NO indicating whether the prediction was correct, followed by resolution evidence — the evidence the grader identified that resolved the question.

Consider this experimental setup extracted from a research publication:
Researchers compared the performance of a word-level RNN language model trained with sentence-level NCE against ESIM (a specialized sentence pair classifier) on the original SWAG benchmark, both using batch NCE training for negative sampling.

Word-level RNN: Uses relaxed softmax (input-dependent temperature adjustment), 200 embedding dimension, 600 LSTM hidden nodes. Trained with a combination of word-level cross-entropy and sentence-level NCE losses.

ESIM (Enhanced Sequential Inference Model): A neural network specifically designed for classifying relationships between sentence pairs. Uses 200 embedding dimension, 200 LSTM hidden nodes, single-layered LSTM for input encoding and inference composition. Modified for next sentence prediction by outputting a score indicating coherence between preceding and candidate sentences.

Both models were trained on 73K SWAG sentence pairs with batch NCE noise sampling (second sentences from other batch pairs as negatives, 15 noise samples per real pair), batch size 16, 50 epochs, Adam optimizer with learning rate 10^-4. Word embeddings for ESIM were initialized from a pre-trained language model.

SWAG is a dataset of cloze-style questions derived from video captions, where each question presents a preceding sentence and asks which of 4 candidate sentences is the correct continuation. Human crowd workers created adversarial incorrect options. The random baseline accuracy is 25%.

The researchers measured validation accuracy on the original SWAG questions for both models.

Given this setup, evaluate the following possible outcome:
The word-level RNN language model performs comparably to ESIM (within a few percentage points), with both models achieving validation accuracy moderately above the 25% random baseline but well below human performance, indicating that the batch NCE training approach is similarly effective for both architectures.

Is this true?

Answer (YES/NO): NO